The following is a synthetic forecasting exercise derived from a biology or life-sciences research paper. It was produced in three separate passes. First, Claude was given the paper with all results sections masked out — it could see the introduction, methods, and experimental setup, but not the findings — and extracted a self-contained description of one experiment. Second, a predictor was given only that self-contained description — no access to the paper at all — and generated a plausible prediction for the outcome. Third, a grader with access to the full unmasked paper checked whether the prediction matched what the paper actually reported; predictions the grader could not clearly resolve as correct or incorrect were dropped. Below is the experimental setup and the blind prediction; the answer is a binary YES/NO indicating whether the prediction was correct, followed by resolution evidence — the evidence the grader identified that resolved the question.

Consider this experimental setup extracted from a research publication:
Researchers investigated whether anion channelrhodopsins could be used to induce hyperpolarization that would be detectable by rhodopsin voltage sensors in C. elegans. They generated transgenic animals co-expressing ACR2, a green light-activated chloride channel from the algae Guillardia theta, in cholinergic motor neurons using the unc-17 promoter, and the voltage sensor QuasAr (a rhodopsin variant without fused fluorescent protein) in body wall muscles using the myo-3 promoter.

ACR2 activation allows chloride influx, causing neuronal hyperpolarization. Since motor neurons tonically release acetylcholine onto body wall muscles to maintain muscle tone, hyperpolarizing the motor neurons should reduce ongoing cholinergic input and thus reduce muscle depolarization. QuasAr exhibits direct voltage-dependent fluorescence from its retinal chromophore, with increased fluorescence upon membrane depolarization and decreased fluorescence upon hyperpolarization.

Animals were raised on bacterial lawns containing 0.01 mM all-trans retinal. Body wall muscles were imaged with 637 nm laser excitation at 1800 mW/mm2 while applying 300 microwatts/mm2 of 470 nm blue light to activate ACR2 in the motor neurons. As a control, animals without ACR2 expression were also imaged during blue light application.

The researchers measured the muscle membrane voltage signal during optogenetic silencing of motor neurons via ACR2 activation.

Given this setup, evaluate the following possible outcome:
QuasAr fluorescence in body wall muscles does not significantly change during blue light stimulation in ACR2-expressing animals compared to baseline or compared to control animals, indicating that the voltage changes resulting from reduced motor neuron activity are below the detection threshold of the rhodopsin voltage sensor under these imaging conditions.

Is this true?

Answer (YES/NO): NO